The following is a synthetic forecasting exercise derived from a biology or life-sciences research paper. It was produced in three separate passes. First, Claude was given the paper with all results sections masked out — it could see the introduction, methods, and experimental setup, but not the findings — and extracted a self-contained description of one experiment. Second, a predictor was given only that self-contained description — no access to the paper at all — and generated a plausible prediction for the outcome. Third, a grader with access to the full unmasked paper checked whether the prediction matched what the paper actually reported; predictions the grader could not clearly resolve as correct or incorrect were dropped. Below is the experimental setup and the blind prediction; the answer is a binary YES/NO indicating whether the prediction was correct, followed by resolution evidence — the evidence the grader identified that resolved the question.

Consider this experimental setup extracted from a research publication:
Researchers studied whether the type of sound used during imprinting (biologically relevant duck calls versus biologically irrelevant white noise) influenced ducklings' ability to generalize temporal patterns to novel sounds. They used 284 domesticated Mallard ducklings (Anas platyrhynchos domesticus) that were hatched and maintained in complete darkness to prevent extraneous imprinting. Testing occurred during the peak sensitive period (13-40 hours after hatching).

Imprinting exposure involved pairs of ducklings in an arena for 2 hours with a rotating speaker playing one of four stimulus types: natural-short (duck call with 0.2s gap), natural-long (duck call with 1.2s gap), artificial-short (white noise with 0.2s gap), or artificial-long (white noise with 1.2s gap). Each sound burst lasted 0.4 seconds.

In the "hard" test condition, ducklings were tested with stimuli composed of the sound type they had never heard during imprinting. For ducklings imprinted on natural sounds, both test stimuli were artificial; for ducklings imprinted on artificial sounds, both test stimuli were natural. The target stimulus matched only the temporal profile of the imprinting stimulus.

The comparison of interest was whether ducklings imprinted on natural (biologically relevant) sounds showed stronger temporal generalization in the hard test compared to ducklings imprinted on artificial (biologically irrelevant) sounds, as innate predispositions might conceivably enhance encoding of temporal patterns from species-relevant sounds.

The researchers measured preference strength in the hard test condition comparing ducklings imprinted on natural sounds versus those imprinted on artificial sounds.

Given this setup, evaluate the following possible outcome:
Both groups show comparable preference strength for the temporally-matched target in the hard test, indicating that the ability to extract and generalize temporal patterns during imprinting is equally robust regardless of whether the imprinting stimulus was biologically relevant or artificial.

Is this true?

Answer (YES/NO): NO